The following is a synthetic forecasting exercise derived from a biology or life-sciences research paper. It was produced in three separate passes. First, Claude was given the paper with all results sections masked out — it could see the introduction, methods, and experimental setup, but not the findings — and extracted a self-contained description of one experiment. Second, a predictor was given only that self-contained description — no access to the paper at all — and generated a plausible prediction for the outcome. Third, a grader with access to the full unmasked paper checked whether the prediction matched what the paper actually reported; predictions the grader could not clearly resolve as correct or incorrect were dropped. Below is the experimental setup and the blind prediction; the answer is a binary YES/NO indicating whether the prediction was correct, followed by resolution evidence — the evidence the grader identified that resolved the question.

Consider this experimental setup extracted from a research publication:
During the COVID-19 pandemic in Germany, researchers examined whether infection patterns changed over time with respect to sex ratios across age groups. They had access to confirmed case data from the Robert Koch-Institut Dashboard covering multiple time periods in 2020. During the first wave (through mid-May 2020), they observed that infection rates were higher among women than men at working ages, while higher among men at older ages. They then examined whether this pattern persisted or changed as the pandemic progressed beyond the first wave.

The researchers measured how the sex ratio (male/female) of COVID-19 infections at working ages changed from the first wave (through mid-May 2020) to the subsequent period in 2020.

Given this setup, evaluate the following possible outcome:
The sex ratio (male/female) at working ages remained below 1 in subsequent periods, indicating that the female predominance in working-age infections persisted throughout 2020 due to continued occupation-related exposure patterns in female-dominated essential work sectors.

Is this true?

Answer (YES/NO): NO